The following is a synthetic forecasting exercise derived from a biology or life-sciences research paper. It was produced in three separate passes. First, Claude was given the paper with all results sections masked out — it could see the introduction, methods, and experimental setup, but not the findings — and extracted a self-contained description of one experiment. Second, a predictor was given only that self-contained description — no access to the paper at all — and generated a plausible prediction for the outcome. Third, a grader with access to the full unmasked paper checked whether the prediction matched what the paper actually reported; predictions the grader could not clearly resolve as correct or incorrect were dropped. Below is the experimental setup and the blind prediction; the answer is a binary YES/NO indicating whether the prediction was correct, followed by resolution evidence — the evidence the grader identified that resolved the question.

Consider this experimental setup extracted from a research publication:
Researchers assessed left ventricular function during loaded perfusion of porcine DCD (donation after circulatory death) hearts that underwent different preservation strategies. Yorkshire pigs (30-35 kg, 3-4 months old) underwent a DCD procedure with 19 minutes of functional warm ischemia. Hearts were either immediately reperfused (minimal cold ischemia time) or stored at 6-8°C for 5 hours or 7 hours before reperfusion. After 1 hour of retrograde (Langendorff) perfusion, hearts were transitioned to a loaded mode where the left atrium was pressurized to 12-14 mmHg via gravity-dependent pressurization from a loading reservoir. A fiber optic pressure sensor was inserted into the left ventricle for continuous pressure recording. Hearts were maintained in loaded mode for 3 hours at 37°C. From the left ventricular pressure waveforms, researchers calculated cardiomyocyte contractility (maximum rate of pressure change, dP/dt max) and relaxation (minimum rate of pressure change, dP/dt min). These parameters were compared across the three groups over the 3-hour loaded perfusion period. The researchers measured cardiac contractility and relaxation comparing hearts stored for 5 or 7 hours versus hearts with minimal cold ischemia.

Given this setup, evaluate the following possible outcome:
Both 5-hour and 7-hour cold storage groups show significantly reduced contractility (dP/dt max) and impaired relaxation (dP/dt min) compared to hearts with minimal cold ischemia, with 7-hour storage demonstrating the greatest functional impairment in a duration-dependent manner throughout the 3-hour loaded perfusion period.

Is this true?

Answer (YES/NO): NO